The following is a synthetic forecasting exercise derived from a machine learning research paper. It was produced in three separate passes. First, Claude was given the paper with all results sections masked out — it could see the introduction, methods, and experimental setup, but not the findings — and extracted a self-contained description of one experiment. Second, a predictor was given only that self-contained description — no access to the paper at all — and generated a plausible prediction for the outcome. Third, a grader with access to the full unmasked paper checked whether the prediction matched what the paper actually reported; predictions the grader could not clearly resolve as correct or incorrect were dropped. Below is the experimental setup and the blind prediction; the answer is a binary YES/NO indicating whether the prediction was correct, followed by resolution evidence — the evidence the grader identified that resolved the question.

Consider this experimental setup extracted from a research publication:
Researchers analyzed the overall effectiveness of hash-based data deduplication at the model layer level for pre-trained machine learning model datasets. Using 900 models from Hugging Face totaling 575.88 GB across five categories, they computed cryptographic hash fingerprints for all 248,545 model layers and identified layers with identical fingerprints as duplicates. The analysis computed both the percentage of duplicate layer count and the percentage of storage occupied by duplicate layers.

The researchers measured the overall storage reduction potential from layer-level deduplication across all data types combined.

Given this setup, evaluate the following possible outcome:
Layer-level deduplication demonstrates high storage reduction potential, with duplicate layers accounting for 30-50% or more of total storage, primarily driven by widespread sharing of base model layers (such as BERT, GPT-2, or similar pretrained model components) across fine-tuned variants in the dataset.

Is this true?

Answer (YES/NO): NO